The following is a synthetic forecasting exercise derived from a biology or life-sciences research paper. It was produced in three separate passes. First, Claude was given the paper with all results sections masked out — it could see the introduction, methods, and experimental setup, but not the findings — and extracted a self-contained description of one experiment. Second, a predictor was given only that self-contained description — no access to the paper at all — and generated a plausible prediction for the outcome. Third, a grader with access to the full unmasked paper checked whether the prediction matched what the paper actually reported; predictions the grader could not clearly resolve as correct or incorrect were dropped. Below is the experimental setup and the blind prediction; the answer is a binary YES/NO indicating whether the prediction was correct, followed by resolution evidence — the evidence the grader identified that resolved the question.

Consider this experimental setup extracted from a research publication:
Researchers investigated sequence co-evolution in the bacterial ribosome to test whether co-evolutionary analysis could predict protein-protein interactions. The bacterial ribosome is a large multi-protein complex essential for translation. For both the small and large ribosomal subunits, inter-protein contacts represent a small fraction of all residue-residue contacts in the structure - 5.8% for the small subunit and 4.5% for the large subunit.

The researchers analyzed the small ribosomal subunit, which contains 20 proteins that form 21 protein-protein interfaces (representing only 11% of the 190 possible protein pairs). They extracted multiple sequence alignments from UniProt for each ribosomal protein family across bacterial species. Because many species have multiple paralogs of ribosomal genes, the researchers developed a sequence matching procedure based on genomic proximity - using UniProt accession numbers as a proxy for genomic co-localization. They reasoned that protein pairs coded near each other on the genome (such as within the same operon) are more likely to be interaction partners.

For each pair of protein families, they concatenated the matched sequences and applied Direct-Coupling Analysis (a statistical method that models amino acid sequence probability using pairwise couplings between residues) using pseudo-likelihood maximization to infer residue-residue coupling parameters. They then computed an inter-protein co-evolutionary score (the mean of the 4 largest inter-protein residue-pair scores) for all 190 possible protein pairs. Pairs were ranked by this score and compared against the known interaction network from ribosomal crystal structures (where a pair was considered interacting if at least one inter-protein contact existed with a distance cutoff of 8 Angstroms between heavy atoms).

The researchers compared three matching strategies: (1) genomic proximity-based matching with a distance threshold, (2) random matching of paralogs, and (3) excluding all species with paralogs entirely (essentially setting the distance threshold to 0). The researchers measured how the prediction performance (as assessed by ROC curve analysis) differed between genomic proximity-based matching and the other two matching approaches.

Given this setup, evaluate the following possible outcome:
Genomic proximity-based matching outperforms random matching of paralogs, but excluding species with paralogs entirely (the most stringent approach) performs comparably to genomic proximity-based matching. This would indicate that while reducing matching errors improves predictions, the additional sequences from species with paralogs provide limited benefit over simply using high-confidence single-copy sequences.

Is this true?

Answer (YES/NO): NO